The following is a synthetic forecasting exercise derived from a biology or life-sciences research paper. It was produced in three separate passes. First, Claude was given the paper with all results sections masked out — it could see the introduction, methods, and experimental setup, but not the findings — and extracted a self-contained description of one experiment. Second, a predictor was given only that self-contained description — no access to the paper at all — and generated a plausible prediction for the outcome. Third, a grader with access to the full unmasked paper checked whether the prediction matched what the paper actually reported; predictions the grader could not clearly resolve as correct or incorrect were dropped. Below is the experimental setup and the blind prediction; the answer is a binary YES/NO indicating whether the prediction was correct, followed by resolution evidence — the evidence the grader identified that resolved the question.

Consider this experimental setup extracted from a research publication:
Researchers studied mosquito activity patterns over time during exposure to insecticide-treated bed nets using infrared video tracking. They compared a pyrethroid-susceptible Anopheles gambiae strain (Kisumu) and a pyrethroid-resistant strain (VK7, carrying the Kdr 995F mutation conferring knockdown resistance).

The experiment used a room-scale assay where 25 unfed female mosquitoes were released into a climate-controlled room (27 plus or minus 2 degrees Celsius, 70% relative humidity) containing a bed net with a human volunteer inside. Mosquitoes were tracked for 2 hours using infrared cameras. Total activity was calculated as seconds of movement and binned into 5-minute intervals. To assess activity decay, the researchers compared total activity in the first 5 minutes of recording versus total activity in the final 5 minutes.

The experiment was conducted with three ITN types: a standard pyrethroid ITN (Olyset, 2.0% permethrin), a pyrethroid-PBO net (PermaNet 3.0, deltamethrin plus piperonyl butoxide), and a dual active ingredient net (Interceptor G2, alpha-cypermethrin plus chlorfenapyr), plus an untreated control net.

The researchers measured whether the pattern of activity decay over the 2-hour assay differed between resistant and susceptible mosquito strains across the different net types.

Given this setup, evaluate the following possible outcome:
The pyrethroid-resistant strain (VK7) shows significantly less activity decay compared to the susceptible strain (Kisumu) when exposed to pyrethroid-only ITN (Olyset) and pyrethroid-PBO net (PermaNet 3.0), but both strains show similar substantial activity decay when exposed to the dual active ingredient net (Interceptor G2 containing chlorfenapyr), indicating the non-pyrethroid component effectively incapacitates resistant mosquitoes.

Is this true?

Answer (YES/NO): NO